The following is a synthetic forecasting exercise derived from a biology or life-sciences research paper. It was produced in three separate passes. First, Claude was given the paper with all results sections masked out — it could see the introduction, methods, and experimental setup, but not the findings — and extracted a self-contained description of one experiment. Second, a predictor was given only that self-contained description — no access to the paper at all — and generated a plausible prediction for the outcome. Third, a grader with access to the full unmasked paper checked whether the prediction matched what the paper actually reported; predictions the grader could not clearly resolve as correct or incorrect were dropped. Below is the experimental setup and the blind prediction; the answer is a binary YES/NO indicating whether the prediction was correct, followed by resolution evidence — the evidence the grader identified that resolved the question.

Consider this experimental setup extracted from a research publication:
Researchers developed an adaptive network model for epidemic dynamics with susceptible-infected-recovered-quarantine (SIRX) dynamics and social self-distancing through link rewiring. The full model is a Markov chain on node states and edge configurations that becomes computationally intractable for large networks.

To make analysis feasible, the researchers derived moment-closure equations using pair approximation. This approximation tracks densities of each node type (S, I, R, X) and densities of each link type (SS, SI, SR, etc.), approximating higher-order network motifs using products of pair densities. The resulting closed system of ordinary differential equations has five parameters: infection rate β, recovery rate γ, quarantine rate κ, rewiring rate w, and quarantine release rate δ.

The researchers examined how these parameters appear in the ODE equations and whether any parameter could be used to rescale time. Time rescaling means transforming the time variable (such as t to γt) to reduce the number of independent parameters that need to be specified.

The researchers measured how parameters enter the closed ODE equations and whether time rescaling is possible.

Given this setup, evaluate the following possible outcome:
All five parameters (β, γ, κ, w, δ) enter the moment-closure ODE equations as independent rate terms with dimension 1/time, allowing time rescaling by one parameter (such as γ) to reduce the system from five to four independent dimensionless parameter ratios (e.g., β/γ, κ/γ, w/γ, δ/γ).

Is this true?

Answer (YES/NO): YES